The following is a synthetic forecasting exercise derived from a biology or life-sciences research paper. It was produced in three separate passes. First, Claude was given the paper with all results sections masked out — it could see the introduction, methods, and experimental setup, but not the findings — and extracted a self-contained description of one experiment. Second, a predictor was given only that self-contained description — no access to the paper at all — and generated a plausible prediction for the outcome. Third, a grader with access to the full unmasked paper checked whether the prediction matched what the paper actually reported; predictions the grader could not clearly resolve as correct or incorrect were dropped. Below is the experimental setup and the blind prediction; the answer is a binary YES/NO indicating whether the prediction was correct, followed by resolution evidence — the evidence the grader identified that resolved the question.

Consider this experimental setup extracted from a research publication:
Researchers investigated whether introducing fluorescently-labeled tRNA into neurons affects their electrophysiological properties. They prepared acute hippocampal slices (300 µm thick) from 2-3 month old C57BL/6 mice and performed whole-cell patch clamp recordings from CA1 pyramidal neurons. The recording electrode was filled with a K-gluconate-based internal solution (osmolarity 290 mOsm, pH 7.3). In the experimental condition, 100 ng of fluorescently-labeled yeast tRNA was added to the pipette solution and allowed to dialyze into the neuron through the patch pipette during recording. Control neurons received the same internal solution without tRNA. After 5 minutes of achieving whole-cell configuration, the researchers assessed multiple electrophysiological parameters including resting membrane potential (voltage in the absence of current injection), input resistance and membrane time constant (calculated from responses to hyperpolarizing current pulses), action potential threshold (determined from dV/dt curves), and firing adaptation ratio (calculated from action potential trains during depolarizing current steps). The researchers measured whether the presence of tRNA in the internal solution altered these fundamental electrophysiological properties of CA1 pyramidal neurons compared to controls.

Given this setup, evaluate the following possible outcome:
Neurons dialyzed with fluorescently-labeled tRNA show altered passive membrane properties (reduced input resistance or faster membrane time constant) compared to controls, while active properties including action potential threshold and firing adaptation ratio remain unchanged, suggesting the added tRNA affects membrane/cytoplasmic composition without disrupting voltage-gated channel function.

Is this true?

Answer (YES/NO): NO